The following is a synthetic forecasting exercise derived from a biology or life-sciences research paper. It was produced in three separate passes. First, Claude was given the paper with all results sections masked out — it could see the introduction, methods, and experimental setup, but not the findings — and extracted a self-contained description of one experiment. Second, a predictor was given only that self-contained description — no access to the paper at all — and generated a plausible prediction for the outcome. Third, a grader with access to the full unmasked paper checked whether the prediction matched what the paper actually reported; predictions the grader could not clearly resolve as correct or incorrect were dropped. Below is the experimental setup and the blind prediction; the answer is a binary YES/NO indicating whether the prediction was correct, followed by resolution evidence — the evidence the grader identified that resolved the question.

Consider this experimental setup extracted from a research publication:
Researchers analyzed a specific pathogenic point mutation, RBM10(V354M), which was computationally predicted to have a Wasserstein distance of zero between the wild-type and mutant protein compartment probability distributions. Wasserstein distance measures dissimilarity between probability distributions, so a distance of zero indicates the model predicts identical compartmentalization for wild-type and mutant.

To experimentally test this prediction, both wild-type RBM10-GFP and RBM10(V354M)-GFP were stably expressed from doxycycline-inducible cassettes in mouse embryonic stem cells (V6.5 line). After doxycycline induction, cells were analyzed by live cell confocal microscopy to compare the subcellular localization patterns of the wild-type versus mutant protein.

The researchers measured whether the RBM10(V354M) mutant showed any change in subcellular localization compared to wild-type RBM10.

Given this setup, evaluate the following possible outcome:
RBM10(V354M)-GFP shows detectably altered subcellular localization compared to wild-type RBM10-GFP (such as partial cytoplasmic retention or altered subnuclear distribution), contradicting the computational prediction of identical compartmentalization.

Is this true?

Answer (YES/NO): NO